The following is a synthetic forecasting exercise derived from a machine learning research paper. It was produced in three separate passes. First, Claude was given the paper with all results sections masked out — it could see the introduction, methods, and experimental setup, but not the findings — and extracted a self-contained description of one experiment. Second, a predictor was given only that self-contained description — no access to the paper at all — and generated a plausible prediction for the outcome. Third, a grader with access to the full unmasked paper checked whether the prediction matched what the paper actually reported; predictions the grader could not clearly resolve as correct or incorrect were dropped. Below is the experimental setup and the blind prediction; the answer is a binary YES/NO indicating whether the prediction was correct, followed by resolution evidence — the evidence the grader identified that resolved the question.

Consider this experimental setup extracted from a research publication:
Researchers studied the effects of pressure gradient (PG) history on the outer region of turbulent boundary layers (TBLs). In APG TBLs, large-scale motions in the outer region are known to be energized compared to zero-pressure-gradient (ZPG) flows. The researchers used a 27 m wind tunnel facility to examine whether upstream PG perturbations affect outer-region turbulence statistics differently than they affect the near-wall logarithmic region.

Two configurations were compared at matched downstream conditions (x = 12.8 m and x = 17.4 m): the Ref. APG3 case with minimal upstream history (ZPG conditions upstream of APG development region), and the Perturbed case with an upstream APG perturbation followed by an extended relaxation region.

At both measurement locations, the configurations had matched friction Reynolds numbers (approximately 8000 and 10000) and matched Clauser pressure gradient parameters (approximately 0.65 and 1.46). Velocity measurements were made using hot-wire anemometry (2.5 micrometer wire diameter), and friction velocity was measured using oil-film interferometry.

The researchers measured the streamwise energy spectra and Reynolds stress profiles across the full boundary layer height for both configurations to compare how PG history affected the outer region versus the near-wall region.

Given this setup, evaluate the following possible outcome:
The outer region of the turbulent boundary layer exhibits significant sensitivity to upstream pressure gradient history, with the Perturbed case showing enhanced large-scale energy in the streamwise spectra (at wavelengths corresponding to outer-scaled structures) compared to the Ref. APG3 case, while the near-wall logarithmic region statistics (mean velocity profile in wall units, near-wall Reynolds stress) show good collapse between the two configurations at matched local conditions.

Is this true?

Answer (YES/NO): NO